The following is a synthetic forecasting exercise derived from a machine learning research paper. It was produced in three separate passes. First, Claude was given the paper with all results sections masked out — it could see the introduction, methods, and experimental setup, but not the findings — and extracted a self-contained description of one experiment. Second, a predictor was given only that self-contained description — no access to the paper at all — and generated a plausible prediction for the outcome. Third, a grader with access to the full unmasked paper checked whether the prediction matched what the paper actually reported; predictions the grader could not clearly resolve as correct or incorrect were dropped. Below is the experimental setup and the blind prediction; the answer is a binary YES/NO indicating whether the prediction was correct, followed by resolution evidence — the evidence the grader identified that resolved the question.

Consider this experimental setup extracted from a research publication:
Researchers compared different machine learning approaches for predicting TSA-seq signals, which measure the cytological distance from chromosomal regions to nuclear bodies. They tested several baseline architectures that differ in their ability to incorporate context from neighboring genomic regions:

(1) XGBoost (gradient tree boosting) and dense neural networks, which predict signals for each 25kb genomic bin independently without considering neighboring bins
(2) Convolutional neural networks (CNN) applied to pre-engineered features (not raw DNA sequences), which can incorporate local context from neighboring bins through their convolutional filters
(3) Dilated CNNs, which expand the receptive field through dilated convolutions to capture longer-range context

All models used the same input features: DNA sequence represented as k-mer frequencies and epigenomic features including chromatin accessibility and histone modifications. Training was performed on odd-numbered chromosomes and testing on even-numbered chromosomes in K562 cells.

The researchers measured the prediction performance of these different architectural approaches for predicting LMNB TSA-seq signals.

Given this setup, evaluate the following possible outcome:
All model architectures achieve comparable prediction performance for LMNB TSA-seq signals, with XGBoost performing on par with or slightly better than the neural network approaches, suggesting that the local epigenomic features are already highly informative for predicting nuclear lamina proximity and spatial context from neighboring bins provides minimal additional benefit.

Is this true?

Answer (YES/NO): NO